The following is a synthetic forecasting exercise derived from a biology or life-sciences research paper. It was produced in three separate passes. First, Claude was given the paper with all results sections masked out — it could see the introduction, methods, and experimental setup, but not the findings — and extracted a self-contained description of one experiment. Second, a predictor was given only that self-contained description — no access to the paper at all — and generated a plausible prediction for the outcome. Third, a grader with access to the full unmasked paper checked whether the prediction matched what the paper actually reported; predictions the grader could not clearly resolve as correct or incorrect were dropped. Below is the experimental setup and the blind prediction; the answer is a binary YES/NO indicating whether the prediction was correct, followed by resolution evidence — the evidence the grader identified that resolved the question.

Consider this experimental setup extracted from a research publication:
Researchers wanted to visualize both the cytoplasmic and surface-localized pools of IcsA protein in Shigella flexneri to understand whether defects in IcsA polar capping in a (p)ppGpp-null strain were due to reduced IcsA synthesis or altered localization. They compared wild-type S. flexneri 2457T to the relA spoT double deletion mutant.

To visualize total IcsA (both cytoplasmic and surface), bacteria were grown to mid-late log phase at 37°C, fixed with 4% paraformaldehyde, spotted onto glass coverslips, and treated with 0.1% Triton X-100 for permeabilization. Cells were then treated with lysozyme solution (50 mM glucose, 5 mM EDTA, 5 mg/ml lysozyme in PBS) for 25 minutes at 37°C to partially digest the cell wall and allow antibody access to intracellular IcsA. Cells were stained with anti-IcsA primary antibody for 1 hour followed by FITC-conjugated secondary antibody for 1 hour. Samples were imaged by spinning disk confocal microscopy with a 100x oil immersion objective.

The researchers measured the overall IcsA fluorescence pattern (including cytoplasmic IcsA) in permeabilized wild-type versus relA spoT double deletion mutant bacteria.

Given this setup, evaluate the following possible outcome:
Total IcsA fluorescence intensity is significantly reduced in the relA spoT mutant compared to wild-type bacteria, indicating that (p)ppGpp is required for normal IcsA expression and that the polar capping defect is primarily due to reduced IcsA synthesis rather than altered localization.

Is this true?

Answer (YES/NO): NO